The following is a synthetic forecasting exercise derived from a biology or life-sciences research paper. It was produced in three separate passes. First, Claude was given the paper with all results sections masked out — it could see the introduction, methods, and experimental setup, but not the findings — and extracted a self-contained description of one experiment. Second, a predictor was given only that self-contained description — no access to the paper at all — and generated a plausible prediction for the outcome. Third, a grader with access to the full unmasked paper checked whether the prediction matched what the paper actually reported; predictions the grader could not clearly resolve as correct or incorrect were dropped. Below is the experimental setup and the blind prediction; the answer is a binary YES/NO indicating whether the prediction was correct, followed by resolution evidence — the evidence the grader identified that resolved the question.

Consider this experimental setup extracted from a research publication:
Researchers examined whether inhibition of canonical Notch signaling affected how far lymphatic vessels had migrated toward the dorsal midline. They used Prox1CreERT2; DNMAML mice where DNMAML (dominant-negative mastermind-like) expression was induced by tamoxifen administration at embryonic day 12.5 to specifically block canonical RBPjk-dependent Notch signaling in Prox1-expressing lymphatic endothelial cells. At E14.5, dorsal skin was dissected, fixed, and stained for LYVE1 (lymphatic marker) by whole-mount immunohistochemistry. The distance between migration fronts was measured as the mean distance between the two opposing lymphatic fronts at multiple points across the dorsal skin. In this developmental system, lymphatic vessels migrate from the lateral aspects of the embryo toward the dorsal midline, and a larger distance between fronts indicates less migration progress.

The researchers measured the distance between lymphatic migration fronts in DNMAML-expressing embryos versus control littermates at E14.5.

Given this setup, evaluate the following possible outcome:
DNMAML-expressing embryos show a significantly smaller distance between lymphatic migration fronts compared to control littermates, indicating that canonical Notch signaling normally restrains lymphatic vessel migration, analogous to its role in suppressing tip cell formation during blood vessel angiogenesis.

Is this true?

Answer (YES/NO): NO